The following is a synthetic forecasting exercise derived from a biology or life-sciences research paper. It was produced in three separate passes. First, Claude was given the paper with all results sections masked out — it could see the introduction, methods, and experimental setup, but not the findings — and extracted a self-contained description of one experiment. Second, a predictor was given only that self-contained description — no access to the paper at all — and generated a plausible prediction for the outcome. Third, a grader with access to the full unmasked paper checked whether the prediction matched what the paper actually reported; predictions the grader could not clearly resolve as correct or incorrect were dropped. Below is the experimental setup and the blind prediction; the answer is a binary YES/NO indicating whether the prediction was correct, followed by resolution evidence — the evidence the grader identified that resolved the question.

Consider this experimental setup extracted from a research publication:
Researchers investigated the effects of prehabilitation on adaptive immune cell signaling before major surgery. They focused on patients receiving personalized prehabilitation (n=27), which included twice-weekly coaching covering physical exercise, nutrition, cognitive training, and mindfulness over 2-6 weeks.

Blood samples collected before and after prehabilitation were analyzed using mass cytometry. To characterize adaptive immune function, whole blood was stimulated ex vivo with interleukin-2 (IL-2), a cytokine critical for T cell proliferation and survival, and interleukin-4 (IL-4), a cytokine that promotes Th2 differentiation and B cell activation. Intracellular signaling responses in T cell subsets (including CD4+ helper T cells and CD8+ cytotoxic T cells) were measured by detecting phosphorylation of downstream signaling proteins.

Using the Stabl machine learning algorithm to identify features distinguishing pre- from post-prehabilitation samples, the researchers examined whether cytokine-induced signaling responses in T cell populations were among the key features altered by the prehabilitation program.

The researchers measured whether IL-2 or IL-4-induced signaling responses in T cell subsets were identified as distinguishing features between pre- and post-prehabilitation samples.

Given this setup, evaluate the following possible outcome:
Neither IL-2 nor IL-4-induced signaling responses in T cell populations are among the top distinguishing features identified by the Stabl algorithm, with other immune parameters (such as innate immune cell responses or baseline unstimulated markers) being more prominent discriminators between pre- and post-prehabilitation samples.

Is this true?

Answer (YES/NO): YES